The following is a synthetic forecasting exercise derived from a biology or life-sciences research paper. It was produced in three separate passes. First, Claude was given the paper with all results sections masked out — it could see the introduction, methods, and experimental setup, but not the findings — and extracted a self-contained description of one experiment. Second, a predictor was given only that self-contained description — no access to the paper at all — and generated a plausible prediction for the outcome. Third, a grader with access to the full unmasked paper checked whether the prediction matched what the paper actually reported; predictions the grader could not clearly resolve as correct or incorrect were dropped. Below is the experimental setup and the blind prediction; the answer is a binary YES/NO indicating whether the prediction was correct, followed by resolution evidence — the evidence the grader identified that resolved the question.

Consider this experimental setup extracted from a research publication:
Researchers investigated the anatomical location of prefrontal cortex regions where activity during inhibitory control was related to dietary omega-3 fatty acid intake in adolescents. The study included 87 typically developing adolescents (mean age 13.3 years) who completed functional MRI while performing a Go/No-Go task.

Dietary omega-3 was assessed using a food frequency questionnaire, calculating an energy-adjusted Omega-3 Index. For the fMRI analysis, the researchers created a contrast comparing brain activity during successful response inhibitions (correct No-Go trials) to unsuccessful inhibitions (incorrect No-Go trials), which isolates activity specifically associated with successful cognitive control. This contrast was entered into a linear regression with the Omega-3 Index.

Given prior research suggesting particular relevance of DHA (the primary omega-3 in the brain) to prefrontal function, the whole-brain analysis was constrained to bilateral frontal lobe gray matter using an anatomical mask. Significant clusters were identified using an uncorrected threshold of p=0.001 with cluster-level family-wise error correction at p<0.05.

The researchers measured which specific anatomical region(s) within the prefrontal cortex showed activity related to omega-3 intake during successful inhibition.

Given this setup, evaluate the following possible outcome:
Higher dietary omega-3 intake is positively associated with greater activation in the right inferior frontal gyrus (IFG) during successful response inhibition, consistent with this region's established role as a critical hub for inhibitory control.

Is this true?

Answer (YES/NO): NO